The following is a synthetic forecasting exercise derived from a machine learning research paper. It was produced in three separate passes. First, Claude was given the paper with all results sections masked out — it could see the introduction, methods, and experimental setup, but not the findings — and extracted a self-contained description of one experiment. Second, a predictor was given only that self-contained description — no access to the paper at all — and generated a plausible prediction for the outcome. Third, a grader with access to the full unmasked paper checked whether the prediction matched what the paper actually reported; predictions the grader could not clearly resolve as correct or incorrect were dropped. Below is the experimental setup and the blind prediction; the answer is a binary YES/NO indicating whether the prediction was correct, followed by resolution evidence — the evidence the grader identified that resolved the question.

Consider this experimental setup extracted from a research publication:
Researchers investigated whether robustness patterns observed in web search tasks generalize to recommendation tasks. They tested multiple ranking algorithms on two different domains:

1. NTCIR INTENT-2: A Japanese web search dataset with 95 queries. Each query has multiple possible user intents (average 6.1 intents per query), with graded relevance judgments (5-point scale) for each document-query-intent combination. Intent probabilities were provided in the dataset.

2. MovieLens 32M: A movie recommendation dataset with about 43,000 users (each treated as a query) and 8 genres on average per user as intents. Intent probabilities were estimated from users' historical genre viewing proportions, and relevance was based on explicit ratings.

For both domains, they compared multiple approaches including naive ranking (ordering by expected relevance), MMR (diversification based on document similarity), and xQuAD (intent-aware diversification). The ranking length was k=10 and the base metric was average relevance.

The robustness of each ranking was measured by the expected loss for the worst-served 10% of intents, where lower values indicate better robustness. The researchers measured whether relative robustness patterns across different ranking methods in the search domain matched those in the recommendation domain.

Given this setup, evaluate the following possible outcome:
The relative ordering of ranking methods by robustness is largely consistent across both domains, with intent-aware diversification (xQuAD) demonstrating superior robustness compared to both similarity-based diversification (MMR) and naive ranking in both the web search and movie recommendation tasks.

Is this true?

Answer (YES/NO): NO